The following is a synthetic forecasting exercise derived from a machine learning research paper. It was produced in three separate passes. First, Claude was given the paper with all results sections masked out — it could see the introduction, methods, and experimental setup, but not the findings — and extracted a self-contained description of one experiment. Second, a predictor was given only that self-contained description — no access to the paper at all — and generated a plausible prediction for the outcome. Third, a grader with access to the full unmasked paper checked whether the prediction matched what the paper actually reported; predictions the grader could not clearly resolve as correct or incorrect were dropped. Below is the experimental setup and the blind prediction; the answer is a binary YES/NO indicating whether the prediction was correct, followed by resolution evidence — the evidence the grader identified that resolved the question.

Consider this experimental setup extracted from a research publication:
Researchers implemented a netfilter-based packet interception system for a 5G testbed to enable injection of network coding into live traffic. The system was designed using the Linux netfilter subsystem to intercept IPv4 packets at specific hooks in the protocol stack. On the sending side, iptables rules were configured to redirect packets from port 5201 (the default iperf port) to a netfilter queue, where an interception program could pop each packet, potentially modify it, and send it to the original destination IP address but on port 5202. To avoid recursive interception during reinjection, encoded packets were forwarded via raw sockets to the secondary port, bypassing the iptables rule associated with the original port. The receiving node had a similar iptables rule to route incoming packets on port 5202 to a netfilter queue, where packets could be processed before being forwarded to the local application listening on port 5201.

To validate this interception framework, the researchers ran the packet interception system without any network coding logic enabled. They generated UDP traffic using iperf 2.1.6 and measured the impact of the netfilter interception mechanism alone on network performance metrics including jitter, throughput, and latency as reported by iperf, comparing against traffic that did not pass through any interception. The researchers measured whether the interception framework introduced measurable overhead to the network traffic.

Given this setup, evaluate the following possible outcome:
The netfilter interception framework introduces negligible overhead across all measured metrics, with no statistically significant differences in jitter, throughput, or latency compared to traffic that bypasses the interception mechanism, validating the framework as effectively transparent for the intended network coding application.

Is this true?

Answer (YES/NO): YES